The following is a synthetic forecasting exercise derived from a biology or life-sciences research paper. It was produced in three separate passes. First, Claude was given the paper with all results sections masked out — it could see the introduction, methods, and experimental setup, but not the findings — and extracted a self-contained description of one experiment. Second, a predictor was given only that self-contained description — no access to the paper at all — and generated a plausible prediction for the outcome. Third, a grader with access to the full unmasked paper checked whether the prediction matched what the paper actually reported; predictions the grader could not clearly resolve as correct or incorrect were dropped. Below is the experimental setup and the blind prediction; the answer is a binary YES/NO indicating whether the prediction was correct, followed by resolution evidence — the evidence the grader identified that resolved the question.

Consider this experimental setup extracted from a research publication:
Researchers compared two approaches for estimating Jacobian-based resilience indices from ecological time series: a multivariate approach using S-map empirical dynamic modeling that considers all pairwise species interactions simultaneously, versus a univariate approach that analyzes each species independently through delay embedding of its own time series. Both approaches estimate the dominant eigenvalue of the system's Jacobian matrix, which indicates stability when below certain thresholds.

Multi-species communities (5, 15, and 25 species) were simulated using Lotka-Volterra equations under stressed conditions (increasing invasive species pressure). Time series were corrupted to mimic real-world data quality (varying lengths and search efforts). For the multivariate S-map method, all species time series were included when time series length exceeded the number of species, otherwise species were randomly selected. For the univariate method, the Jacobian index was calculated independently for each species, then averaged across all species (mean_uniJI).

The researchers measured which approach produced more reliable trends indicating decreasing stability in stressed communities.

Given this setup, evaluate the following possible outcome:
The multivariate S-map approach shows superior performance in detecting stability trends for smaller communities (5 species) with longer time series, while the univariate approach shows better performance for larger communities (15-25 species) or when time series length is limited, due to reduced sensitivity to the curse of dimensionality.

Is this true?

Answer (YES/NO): NO